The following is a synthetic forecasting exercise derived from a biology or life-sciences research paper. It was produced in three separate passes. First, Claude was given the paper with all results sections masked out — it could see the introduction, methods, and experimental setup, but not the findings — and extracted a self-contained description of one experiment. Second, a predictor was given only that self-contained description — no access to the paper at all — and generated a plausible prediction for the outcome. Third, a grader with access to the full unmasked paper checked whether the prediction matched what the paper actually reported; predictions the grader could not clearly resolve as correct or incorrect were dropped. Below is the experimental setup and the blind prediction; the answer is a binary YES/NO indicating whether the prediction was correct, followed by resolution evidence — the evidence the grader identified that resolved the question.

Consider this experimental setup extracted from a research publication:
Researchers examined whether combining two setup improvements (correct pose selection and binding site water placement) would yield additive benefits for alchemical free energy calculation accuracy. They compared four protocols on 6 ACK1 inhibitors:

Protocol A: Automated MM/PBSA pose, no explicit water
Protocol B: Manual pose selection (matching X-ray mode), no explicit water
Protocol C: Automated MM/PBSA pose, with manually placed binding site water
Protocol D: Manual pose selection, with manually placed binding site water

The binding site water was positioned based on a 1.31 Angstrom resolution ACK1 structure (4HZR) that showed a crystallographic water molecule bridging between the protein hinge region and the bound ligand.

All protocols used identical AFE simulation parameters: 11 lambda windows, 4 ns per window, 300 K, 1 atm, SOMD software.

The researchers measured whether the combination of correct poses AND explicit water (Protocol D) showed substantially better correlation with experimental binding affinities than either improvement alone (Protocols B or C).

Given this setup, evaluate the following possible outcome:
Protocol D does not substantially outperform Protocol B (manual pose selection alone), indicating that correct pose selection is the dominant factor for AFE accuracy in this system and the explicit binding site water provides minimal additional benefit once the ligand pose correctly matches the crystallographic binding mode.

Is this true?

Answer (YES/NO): NO